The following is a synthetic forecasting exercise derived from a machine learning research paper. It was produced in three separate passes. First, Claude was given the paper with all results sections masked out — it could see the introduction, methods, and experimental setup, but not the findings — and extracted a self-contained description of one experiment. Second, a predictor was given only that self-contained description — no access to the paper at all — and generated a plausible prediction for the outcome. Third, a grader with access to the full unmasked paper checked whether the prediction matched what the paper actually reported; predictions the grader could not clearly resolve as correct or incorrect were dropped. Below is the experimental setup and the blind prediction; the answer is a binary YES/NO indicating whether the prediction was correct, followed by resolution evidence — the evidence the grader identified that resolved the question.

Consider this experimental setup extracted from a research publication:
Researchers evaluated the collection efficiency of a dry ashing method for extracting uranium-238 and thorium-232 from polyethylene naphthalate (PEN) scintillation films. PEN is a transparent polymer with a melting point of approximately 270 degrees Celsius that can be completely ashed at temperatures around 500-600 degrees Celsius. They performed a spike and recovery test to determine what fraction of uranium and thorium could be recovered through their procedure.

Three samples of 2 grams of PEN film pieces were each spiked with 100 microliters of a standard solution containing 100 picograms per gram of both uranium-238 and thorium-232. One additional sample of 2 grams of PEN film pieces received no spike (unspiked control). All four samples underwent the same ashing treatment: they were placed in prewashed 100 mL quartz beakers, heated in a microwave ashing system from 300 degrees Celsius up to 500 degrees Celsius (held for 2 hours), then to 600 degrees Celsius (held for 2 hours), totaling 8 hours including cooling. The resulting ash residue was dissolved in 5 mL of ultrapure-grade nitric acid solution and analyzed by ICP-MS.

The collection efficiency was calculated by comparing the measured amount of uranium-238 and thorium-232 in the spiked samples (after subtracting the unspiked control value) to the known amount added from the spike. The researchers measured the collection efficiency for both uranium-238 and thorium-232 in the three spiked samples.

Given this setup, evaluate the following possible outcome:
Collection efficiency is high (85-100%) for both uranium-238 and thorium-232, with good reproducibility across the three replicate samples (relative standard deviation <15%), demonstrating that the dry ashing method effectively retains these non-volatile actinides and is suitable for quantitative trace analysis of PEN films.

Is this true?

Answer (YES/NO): NO